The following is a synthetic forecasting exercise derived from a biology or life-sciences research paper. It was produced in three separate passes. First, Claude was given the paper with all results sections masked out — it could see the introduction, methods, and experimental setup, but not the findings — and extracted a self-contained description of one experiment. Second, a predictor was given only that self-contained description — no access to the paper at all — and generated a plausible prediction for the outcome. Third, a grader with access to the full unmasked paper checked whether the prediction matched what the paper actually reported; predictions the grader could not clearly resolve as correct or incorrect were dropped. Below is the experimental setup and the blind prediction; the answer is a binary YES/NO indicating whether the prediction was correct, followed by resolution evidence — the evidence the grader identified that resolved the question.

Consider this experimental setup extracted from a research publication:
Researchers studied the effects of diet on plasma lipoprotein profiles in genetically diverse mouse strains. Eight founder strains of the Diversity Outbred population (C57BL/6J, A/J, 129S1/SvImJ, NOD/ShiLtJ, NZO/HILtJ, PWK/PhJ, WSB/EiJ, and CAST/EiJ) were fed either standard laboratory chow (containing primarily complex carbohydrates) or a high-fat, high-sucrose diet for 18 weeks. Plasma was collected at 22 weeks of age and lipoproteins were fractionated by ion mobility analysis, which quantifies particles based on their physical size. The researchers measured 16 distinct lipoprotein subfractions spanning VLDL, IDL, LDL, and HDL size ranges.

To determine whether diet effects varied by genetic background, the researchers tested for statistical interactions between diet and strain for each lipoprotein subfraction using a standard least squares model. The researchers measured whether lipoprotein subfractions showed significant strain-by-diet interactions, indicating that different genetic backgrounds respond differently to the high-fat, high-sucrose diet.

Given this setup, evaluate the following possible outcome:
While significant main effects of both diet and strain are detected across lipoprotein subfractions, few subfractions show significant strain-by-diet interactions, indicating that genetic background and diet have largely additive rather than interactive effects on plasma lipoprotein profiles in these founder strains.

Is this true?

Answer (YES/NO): NO